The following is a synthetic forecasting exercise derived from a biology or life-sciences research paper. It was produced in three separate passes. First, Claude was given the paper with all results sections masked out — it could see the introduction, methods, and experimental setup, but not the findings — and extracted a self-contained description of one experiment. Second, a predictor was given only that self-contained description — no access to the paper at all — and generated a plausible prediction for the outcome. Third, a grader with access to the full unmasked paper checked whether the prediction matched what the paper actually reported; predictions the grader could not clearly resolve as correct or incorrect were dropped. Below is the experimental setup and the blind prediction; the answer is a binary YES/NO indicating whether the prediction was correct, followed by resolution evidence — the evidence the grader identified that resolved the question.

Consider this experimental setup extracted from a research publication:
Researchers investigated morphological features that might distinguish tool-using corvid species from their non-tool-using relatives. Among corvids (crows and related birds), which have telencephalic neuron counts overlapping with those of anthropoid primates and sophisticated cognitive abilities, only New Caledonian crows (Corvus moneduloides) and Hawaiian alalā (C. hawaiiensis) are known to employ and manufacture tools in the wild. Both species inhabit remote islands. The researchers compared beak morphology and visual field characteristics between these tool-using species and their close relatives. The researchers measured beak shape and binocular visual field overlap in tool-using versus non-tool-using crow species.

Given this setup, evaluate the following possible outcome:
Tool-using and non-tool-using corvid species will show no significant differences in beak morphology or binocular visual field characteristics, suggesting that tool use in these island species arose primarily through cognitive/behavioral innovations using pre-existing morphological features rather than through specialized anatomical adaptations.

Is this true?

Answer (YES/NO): NO